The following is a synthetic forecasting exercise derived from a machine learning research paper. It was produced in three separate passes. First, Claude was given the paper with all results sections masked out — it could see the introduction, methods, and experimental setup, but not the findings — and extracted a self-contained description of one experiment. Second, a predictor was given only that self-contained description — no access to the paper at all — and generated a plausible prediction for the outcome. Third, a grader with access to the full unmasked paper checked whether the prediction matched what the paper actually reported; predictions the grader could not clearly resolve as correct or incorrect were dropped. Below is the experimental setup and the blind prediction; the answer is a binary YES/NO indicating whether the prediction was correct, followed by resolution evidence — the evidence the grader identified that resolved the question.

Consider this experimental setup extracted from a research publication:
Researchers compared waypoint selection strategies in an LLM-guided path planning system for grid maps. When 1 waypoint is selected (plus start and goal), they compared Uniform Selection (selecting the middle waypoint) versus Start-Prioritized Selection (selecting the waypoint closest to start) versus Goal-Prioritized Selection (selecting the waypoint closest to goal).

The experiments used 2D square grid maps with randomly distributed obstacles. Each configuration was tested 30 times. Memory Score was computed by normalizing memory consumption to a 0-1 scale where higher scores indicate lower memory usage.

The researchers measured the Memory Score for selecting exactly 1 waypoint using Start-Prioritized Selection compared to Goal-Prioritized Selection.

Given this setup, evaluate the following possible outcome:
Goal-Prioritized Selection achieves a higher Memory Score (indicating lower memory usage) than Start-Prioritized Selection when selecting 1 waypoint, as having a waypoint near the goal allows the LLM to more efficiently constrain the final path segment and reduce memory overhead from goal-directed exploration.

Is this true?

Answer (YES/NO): NO